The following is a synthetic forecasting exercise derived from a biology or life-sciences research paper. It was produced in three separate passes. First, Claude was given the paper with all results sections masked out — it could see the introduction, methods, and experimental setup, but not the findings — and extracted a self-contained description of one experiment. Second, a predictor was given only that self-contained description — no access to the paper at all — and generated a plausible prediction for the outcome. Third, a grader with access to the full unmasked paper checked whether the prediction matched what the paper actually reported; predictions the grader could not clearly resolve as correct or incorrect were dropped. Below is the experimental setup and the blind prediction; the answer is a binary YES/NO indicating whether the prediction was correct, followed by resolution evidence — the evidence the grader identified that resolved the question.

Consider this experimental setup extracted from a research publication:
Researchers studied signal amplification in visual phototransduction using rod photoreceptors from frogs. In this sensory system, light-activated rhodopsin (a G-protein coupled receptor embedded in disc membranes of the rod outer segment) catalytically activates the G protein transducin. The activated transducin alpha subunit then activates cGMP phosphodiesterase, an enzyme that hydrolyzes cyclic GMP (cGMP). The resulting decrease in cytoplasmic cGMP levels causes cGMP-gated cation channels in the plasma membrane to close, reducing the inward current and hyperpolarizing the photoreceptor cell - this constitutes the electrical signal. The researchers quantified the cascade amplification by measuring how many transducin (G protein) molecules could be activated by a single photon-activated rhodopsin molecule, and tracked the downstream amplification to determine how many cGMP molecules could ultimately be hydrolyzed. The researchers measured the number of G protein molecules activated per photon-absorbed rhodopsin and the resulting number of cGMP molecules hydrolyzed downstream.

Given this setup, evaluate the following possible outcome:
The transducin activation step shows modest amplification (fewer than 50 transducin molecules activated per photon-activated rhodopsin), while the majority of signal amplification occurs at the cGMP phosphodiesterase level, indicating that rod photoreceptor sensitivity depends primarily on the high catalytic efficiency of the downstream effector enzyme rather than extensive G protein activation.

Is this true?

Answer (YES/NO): NO